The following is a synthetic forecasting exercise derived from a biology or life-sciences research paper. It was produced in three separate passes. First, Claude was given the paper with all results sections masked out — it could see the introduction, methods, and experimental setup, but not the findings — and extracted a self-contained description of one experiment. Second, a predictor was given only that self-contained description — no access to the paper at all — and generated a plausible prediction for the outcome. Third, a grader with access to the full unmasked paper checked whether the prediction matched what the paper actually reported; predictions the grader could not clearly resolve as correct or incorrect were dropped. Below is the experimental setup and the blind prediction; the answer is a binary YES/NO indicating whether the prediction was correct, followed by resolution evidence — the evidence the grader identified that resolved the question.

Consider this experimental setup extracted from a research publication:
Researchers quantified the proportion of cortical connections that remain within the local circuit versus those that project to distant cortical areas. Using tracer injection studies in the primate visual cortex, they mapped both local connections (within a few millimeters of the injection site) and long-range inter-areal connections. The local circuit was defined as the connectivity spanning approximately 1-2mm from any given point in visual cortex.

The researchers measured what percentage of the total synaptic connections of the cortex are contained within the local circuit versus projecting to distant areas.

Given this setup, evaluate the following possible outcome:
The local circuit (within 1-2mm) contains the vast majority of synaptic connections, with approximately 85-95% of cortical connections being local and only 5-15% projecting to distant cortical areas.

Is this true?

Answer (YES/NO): NO